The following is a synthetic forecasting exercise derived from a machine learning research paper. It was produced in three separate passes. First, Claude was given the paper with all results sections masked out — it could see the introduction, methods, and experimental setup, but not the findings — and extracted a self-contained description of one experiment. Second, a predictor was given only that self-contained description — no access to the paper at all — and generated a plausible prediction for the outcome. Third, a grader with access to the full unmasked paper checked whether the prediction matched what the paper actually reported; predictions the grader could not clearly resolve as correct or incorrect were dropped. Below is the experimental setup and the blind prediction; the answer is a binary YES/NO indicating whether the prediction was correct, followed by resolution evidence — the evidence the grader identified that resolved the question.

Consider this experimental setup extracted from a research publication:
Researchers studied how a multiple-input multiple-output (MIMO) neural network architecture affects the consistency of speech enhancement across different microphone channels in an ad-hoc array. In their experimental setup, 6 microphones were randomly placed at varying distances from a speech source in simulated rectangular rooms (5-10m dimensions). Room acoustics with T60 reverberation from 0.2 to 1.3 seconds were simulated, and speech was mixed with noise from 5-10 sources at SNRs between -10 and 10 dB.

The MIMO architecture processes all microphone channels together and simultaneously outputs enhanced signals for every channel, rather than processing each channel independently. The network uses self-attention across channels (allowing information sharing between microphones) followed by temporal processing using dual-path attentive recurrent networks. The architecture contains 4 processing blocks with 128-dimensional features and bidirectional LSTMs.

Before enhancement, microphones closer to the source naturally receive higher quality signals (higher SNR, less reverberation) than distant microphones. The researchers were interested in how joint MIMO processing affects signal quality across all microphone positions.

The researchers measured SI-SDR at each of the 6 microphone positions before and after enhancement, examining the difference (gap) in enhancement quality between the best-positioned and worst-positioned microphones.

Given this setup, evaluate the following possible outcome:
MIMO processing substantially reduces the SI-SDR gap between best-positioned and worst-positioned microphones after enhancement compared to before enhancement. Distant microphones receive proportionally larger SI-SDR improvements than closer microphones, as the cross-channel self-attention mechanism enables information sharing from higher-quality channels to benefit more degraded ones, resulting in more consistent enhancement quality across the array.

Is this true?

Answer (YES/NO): YES